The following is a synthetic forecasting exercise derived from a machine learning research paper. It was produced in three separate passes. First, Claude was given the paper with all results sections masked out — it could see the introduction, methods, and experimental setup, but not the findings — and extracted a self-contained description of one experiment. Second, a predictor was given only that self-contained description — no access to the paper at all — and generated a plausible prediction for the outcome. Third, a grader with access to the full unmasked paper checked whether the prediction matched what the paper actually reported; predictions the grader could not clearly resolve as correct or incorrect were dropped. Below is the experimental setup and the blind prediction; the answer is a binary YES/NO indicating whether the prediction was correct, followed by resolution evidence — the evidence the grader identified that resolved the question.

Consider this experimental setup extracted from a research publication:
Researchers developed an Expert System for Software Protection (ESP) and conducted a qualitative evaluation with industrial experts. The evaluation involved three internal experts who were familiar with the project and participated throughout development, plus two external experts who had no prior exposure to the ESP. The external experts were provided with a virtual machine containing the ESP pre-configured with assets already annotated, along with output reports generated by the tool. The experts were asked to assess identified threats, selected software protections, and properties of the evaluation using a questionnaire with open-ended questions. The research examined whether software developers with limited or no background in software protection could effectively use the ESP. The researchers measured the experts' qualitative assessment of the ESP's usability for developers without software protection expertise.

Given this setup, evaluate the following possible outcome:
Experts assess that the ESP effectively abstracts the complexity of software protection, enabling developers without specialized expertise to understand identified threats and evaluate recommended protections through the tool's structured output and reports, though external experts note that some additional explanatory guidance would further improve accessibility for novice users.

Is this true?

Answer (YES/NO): NO